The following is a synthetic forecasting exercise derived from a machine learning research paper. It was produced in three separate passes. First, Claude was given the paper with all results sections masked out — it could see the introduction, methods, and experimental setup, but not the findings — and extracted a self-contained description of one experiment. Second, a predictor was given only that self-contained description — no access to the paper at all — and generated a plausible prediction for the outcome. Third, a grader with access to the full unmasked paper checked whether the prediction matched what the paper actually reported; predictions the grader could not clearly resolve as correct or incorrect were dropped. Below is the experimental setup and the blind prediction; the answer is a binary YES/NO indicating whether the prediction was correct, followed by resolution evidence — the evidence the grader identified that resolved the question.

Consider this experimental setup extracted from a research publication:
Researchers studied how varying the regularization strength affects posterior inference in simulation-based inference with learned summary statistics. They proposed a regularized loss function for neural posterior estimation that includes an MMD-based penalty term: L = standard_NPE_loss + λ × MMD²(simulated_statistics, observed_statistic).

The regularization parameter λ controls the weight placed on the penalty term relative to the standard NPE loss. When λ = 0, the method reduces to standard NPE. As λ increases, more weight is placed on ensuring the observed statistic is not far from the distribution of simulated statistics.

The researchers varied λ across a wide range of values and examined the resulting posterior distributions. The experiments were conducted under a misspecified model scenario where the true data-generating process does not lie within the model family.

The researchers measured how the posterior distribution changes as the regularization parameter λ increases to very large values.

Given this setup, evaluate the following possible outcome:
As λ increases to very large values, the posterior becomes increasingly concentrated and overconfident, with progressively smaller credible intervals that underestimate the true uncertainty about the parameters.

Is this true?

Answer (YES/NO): NO